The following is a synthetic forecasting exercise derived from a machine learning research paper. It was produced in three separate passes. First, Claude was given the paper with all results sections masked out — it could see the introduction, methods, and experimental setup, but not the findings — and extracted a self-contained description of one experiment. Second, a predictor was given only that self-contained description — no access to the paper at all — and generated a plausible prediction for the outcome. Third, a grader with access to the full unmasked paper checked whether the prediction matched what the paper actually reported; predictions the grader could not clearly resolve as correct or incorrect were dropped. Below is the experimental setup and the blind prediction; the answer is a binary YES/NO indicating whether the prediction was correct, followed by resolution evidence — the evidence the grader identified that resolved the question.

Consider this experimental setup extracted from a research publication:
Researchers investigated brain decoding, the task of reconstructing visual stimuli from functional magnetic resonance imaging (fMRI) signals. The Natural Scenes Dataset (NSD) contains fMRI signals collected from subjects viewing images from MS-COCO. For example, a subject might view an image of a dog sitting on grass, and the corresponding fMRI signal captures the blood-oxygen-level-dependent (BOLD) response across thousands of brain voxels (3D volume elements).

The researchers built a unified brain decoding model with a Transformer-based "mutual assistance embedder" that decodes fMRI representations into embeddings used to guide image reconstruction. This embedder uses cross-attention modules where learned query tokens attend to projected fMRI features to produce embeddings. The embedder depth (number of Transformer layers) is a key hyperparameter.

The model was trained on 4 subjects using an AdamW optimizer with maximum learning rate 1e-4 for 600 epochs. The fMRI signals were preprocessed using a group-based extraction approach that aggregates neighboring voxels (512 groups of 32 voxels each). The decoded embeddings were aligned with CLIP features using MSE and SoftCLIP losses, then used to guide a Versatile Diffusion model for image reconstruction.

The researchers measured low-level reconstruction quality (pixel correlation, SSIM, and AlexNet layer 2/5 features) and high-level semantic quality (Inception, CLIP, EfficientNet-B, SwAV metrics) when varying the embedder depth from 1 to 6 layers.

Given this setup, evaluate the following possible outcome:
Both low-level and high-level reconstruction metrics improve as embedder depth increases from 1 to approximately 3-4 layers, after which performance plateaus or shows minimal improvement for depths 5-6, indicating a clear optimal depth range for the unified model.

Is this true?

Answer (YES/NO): NO